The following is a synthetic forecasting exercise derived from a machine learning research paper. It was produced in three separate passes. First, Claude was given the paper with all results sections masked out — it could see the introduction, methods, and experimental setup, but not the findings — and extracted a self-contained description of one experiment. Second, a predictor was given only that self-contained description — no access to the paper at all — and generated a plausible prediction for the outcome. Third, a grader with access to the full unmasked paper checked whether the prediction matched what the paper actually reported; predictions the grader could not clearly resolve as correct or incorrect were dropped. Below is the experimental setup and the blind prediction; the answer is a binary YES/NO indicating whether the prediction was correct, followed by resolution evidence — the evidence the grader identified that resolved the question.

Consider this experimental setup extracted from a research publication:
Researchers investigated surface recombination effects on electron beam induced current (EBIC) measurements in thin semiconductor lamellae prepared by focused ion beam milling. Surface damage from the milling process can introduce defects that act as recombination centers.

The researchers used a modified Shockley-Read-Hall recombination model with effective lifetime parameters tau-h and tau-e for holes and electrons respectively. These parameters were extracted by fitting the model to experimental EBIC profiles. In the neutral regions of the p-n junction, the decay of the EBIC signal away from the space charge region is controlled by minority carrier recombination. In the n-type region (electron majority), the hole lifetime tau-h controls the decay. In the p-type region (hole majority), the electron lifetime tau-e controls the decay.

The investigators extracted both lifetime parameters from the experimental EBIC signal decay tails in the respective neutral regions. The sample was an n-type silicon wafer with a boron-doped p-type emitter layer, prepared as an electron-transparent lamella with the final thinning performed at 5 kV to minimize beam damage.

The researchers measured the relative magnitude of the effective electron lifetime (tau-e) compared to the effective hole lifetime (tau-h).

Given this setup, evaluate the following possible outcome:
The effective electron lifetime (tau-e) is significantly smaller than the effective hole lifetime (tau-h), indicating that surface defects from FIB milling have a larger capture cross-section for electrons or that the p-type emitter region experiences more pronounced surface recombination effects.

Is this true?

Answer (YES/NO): YES